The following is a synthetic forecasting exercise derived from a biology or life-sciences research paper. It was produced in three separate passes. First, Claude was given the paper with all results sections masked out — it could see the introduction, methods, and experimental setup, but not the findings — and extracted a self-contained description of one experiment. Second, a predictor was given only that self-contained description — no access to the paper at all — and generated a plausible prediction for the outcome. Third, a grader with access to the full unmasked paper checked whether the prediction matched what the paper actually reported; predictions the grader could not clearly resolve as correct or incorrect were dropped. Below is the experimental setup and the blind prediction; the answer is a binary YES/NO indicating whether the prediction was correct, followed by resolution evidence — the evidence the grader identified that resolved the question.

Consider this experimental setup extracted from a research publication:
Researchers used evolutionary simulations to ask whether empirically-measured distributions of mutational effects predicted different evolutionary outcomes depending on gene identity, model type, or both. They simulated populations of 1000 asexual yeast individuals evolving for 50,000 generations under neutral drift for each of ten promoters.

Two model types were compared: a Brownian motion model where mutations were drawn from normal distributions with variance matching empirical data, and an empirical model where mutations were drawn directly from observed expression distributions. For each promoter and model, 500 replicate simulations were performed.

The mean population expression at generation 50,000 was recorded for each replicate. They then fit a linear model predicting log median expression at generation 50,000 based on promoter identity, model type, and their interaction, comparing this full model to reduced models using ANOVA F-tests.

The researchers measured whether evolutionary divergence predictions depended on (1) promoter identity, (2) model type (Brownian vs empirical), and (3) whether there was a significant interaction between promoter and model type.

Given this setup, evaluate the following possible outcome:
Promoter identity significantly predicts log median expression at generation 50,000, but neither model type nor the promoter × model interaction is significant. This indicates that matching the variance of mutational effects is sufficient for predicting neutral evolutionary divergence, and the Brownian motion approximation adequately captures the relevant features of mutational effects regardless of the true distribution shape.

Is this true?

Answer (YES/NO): NO